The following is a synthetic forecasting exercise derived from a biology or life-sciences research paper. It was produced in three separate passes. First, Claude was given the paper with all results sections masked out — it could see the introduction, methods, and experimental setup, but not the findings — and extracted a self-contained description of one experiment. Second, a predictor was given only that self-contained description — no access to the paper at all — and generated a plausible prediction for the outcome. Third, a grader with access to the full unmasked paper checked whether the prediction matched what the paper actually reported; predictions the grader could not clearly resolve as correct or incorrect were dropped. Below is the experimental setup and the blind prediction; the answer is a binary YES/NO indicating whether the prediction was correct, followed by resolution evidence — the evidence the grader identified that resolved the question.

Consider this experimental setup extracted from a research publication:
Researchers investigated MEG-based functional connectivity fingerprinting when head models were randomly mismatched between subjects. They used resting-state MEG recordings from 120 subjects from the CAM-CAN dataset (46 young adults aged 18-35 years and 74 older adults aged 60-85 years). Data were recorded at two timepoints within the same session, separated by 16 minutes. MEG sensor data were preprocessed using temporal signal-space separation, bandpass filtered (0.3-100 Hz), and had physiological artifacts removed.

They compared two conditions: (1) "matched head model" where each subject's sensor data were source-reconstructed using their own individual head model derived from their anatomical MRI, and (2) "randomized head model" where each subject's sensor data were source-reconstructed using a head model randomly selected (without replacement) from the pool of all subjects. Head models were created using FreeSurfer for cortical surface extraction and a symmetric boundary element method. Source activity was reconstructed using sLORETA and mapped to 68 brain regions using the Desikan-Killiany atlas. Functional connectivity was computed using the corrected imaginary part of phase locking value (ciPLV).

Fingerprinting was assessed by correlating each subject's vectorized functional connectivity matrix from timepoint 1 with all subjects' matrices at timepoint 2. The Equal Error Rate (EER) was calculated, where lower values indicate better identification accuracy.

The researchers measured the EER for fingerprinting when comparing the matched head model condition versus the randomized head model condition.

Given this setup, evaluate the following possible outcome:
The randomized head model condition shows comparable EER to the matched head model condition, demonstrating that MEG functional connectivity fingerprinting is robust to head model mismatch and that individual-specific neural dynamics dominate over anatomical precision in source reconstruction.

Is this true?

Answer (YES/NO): NO